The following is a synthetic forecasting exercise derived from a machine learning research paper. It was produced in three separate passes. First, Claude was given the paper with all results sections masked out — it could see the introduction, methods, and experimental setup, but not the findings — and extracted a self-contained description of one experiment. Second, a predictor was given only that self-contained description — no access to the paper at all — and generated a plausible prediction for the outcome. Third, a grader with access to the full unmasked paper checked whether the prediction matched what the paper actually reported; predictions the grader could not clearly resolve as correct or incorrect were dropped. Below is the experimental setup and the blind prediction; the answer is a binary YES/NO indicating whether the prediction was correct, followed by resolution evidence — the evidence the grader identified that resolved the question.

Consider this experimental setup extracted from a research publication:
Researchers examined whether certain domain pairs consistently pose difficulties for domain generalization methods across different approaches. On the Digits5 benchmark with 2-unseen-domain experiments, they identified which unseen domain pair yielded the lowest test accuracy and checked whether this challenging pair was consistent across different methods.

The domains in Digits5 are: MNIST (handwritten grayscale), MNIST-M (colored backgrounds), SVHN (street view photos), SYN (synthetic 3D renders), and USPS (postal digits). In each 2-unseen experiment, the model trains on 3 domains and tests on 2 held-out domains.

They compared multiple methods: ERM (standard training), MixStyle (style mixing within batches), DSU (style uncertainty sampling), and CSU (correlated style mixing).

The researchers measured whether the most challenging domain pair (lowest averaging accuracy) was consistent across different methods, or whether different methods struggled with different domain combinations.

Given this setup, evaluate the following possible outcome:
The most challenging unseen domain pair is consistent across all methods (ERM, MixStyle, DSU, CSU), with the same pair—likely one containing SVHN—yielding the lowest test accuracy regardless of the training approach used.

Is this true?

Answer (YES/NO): YES